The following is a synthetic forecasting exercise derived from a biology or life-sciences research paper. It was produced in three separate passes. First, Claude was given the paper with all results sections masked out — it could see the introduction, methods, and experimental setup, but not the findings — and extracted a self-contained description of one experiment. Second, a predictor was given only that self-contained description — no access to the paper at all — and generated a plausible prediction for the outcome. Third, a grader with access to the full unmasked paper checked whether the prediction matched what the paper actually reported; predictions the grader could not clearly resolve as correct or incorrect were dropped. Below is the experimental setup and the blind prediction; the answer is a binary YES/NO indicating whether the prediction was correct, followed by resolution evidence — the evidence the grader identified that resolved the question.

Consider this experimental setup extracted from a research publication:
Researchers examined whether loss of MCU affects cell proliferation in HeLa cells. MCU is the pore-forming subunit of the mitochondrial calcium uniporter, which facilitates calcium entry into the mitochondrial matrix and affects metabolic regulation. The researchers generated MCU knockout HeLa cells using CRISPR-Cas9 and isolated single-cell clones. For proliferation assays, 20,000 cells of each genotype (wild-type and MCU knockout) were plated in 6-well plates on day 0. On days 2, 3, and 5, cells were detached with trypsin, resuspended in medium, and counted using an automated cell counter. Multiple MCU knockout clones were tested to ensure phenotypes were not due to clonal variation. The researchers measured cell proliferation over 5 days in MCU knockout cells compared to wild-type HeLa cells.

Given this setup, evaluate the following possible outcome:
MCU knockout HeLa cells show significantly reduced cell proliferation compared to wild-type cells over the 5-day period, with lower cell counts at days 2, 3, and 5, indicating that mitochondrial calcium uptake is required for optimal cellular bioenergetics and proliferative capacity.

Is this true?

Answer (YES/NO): YES